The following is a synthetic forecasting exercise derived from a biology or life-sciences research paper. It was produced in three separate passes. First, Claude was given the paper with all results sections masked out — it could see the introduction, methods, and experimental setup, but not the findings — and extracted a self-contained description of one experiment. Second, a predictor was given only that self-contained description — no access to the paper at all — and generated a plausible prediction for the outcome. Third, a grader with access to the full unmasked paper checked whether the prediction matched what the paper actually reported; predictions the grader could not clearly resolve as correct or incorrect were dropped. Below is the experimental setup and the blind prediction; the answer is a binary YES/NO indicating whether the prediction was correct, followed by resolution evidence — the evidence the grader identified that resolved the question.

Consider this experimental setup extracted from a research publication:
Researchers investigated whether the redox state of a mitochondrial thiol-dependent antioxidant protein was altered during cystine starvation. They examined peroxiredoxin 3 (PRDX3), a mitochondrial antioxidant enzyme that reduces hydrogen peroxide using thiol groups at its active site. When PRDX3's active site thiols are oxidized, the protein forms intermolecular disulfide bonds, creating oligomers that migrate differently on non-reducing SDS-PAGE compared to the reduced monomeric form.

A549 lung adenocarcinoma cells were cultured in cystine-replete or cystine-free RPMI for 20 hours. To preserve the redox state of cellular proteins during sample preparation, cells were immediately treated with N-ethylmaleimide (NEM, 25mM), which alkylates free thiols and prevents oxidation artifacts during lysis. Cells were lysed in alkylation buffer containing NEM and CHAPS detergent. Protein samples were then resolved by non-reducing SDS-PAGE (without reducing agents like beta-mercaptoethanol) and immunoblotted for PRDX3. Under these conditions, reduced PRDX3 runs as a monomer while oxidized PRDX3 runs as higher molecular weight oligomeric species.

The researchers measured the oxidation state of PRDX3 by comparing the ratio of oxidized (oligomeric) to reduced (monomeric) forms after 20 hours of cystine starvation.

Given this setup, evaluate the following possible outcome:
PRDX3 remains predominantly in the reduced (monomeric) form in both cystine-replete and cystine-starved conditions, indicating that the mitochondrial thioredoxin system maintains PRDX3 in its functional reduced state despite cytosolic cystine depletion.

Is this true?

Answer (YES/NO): YES